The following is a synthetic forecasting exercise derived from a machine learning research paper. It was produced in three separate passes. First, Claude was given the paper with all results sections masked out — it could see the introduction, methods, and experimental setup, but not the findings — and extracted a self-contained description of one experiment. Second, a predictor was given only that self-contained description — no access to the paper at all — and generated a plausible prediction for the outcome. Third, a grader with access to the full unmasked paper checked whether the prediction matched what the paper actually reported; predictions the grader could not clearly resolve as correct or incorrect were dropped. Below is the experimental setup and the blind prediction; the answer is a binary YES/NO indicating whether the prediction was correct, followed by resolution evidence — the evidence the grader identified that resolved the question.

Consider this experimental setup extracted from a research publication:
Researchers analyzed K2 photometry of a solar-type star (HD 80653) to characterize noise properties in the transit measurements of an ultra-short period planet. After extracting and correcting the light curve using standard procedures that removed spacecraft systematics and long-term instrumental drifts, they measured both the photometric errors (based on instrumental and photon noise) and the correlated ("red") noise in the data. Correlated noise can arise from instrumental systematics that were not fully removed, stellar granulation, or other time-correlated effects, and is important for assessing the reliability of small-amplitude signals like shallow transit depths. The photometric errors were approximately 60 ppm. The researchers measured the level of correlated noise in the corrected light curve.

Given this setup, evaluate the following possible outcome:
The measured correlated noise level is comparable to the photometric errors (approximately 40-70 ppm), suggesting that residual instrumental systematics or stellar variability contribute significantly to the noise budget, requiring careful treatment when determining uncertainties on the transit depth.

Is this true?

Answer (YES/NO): NO